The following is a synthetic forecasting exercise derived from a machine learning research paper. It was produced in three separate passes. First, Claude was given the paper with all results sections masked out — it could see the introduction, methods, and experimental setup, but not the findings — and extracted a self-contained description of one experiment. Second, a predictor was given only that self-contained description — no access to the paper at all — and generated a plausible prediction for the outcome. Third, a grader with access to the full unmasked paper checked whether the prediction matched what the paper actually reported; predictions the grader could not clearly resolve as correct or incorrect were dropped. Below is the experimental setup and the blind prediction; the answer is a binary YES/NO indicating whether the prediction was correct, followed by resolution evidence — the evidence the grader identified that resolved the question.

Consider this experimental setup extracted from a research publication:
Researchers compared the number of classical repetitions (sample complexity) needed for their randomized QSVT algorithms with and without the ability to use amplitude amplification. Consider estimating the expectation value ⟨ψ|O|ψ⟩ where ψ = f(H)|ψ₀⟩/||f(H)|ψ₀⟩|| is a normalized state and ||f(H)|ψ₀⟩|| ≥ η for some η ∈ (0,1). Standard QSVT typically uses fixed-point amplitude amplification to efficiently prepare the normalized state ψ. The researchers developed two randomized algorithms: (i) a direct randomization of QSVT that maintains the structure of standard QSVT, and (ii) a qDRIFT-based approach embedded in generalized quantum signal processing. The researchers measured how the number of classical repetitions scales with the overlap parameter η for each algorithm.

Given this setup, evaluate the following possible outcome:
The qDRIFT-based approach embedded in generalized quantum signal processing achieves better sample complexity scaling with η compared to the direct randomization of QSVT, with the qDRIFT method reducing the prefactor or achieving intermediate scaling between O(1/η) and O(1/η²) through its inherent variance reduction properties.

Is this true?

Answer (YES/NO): NO